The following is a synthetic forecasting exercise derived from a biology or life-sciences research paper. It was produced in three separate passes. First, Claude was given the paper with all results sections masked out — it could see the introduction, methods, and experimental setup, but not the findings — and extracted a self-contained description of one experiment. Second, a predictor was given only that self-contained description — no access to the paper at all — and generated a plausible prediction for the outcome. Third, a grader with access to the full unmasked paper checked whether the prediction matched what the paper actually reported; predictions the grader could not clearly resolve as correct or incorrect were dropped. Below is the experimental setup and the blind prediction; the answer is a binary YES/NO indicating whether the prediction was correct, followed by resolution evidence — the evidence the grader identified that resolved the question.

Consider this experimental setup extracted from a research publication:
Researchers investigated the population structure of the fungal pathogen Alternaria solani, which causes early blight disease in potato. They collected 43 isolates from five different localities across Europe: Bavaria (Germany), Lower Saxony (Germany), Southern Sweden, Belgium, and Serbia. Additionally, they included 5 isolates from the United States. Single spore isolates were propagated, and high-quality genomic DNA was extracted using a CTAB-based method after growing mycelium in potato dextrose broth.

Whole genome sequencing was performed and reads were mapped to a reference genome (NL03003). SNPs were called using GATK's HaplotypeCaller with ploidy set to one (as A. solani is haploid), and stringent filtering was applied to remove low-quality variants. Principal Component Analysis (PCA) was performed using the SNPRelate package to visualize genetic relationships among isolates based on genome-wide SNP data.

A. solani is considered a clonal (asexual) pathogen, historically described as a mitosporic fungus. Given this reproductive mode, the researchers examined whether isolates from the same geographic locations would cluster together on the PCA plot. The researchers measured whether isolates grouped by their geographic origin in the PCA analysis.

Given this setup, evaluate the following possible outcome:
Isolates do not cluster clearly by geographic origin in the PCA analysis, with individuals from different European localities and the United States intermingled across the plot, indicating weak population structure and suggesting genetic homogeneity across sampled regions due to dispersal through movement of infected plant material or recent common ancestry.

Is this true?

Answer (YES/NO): YES